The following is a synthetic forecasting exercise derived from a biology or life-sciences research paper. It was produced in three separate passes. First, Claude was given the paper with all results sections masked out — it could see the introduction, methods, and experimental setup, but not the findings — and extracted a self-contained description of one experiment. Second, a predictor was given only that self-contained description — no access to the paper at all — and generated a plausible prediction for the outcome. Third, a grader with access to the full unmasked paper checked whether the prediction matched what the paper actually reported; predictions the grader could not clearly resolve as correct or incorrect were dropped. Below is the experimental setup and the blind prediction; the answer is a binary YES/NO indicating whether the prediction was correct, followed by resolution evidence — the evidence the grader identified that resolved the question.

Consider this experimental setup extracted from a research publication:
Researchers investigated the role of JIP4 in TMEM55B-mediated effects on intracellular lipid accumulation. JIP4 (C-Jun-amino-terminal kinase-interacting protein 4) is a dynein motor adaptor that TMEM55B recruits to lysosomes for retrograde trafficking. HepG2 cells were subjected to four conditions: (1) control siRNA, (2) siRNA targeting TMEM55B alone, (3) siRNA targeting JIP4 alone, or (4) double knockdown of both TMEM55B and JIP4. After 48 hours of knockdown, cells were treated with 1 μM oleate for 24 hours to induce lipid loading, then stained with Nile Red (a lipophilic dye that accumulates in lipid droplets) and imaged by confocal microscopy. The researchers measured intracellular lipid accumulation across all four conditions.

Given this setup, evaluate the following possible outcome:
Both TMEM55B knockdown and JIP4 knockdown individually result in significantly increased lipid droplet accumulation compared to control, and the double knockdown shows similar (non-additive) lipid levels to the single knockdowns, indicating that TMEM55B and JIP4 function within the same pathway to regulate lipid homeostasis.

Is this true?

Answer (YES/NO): NO